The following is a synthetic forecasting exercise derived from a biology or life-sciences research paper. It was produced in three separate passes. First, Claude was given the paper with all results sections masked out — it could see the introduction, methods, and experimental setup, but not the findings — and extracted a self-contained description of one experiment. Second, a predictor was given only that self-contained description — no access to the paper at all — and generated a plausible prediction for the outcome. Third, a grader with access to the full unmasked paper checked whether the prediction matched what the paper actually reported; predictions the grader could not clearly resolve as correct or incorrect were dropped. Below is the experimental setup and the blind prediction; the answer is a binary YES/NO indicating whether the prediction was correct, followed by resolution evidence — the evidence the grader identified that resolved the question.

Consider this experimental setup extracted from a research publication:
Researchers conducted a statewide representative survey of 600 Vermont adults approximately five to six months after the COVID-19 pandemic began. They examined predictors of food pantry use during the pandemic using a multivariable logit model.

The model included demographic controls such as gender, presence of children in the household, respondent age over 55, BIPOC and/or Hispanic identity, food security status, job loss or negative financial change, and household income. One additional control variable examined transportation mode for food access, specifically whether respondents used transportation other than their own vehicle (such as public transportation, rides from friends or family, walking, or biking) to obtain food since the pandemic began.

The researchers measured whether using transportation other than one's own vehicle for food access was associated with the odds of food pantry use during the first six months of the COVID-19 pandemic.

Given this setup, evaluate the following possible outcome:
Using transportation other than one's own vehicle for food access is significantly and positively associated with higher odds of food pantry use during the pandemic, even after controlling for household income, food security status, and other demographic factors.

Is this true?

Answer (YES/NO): YES